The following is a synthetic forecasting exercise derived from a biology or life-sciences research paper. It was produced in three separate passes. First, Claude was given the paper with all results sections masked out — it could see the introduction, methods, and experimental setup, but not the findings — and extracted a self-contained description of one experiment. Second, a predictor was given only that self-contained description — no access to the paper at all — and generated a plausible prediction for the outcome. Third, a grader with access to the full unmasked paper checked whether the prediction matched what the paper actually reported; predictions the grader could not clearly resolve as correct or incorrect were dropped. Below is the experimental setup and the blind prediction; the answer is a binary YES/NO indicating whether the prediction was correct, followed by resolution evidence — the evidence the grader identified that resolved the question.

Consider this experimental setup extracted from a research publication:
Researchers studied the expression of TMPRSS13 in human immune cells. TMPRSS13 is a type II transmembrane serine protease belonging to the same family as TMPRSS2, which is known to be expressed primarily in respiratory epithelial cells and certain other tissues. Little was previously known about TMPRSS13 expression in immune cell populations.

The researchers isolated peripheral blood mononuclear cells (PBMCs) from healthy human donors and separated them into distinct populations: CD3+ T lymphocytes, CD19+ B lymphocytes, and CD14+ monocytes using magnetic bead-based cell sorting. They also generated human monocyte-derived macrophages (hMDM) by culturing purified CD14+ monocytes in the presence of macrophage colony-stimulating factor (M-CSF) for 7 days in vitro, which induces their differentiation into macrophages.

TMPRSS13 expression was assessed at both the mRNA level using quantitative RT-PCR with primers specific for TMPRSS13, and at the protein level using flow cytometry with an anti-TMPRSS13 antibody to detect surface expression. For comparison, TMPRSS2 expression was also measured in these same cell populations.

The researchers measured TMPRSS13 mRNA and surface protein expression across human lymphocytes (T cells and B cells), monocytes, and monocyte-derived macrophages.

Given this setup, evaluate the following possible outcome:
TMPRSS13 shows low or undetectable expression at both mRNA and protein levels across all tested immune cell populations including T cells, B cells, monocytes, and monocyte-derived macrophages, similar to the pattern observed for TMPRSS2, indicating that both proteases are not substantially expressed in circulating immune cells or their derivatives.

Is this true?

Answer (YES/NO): NO